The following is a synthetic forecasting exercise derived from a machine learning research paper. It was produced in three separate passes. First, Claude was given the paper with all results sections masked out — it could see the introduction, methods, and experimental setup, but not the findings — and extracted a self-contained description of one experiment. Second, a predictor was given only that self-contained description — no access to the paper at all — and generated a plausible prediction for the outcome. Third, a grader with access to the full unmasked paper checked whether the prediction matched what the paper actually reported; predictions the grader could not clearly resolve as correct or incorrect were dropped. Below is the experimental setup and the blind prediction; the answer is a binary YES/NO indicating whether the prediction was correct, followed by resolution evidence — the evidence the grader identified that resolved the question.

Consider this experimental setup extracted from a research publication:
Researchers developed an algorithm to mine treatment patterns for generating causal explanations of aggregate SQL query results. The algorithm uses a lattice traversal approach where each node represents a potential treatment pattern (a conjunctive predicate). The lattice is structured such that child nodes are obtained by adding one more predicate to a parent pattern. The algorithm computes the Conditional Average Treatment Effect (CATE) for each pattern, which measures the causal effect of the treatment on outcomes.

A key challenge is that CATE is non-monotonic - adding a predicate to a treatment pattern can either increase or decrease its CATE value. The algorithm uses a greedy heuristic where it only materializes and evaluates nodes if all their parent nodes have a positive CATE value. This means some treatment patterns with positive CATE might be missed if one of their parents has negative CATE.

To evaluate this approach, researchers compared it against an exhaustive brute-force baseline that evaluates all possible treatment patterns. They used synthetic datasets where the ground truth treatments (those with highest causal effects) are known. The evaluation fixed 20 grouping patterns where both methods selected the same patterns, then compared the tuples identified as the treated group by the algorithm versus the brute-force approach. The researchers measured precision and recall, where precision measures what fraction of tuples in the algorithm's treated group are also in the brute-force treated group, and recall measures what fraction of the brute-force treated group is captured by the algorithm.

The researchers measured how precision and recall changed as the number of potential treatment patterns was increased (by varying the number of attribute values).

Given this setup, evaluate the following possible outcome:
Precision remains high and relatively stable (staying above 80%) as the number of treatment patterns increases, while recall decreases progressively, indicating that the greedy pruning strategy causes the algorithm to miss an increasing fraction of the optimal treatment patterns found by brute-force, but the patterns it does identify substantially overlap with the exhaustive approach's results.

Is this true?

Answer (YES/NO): NO